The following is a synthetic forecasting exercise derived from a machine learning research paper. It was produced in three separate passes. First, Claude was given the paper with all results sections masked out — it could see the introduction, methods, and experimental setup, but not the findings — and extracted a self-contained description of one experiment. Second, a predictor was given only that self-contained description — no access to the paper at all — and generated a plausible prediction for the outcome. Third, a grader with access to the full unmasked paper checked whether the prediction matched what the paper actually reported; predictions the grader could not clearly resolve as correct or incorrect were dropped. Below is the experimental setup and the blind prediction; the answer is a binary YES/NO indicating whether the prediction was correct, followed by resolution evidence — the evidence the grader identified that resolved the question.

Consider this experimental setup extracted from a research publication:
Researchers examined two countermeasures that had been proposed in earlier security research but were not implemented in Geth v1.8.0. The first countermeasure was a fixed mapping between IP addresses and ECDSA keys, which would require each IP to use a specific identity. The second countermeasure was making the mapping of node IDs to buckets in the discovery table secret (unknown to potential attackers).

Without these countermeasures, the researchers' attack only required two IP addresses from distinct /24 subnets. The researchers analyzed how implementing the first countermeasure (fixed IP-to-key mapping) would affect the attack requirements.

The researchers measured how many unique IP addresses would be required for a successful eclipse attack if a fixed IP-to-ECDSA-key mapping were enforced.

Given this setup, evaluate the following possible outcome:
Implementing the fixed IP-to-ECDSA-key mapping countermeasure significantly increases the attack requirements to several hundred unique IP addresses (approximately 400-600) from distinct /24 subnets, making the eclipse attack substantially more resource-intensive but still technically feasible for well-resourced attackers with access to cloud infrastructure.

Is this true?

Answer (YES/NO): NO